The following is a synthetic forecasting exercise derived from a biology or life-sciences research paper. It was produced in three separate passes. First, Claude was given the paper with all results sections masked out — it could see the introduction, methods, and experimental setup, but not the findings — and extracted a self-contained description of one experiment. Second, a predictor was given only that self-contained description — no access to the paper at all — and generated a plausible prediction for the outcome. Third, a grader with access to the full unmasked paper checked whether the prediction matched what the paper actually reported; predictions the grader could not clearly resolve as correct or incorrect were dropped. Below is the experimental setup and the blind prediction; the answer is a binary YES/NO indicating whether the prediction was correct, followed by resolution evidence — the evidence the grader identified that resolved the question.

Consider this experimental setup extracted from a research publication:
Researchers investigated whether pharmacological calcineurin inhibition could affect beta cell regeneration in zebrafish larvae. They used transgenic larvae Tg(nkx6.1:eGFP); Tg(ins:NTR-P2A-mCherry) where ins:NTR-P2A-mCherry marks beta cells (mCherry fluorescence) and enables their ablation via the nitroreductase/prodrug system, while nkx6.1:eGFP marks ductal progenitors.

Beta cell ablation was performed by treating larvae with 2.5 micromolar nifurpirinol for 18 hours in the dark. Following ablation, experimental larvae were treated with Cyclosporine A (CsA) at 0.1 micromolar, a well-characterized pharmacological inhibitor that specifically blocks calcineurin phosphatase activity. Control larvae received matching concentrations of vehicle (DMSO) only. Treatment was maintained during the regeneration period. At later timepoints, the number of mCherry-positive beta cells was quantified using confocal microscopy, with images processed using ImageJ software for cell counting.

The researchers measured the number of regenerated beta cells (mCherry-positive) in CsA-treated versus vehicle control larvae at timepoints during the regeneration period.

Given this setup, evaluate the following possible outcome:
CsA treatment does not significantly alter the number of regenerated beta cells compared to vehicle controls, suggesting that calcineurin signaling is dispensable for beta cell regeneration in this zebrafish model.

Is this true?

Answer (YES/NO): NO